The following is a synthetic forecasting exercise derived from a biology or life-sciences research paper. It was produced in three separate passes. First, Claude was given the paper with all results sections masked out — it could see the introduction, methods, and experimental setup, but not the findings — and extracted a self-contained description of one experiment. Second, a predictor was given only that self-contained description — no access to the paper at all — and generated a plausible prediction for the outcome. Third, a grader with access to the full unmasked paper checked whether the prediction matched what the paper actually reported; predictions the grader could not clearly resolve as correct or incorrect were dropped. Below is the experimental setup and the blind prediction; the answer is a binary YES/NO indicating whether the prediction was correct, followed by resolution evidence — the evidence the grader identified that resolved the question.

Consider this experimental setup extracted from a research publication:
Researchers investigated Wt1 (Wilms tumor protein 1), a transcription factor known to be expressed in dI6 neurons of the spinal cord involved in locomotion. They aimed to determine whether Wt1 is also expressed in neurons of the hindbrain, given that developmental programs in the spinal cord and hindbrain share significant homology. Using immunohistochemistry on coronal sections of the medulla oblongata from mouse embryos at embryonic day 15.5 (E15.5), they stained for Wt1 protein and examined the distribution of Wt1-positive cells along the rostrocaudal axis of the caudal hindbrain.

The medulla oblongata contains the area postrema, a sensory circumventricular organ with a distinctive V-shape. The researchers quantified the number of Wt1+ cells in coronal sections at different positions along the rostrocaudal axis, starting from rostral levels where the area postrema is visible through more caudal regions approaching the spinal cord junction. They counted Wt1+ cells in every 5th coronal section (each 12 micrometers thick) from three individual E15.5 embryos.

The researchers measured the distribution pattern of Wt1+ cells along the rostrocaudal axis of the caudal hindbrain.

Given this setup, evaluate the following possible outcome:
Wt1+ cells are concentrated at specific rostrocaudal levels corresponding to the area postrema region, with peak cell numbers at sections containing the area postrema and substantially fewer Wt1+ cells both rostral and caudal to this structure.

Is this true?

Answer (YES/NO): NO